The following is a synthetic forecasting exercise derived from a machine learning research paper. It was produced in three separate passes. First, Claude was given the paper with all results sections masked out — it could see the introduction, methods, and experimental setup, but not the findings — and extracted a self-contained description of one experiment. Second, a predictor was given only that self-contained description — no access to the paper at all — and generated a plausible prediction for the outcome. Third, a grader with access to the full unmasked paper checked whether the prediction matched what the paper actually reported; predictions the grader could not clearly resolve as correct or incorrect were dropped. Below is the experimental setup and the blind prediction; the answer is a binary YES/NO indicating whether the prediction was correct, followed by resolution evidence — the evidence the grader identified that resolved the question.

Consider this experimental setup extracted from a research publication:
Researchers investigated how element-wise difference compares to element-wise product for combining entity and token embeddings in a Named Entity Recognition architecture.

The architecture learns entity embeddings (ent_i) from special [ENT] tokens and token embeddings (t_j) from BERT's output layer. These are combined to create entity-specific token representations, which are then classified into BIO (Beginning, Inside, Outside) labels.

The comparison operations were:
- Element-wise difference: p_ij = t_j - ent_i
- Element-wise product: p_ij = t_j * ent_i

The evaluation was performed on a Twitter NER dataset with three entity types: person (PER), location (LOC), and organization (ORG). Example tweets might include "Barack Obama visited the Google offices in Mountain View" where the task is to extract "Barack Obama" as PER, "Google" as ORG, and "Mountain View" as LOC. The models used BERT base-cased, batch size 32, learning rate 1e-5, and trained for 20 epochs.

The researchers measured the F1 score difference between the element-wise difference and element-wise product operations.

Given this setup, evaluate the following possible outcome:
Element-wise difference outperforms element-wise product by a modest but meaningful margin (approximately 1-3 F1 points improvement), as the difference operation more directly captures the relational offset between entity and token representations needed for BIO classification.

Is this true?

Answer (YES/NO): NO